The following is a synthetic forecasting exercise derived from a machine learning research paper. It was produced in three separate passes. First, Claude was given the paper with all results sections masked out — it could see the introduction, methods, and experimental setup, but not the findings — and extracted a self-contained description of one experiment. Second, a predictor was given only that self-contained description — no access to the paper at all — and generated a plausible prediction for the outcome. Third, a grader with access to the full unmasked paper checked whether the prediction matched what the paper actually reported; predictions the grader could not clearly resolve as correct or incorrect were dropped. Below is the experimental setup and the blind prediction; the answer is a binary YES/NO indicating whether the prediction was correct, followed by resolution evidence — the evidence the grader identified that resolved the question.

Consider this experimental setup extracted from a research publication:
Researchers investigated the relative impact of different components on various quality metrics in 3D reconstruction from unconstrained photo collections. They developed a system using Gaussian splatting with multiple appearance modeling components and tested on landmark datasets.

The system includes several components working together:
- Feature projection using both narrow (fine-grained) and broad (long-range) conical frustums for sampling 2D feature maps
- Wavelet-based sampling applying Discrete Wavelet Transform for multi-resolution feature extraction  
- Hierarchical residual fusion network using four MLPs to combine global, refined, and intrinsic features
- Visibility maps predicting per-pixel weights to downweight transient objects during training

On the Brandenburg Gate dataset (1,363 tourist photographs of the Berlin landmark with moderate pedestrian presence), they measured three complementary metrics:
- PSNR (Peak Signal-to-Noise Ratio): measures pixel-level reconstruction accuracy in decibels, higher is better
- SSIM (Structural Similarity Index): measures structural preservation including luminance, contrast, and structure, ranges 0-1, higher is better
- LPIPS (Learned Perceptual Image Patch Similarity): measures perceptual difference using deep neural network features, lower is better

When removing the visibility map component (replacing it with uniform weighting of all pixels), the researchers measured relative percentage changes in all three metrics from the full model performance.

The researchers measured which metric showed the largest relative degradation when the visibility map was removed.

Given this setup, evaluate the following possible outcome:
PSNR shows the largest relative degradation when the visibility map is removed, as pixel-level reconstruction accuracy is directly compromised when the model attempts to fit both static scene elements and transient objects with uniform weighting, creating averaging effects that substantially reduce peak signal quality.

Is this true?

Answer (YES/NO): NO